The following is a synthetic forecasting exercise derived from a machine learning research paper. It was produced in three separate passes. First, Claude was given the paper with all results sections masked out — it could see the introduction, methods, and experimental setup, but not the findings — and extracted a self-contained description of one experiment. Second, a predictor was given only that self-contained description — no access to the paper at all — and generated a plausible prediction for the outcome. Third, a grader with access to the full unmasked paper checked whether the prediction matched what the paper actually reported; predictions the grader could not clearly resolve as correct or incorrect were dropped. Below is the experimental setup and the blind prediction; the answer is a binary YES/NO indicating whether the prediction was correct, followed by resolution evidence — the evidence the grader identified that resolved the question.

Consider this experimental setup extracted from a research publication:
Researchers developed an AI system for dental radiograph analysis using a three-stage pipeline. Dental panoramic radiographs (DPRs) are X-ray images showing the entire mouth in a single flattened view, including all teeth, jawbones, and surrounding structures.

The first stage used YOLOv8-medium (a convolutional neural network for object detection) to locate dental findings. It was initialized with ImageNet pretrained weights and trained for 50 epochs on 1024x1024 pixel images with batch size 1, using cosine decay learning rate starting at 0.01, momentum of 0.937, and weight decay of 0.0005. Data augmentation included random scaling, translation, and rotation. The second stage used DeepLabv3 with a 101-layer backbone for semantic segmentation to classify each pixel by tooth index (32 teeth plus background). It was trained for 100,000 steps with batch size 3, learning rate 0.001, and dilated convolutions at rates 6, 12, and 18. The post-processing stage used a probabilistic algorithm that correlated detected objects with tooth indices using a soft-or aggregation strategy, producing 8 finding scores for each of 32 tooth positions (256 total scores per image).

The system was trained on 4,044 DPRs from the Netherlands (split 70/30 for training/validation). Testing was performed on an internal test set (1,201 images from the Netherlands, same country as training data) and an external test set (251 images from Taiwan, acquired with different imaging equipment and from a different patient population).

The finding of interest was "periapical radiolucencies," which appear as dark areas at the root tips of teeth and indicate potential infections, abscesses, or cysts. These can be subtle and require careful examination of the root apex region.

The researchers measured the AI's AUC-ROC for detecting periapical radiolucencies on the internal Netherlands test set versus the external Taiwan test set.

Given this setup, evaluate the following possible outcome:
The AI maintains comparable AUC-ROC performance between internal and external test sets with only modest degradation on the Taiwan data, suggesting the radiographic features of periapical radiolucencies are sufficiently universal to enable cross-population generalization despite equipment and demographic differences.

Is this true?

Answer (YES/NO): YES